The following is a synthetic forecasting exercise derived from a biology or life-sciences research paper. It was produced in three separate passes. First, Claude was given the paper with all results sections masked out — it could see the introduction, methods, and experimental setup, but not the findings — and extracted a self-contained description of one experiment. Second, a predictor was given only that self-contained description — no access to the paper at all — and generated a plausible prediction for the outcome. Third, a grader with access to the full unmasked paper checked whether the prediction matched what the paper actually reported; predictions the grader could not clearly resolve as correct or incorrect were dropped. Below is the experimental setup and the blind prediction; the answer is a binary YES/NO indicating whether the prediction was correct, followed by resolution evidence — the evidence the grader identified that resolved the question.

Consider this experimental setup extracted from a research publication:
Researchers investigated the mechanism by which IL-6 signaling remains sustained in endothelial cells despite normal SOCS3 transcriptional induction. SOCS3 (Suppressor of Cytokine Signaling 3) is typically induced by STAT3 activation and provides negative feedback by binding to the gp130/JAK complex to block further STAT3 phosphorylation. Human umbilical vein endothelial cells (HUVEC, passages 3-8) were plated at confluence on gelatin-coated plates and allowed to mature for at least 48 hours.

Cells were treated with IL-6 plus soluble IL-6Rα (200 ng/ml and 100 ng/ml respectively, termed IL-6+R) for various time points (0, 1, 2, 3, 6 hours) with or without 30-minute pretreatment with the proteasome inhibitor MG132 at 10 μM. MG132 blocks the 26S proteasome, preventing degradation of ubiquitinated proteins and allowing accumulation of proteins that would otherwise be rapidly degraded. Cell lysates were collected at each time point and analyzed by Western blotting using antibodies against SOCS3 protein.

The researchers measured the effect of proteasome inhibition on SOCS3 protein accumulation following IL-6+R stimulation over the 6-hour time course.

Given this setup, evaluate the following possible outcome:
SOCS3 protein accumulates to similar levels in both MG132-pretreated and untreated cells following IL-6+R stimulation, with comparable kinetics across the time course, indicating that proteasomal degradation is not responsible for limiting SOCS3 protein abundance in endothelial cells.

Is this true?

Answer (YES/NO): NO